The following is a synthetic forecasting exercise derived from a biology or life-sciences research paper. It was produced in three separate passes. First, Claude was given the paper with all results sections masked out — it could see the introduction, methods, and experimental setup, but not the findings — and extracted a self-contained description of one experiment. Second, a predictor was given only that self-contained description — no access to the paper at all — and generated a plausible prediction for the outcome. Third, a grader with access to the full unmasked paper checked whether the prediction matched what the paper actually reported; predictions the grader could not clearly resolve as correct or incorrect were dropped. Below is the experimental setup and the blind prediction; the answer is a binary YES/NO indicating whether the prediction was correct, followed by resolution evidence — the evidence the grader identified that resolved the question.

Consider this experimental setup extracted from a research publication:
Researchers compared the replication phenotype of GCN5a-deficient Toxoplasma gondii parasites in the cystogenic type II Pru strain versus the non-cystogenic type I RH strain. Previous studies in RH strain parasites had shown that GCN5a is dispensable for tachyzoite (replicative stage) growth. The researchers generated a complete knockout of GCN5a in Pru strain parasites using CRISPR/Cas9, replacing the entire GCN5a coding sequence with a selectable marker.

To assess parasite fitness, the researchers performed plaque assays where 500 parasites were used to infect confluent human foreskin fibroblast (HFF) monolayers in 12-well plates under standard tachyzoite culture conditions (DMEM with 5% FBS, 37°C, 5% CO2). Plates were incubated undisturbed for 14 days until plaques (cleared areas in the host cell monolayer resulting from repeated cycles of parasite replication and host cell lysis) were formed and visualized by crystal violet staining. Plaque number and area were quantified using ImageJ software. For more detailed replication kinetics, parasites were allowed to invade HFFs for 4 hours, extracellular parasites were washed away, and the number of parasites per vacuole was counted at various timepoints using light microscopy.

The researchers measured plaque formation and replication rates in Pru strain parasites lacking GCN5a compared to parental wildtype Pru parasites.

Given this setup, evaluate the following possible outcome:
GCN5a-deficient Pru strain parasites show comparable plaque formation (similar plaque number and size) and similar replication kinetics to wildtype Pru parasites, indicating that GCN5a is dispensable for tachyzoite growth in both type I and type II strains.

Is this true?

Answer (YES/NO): NO